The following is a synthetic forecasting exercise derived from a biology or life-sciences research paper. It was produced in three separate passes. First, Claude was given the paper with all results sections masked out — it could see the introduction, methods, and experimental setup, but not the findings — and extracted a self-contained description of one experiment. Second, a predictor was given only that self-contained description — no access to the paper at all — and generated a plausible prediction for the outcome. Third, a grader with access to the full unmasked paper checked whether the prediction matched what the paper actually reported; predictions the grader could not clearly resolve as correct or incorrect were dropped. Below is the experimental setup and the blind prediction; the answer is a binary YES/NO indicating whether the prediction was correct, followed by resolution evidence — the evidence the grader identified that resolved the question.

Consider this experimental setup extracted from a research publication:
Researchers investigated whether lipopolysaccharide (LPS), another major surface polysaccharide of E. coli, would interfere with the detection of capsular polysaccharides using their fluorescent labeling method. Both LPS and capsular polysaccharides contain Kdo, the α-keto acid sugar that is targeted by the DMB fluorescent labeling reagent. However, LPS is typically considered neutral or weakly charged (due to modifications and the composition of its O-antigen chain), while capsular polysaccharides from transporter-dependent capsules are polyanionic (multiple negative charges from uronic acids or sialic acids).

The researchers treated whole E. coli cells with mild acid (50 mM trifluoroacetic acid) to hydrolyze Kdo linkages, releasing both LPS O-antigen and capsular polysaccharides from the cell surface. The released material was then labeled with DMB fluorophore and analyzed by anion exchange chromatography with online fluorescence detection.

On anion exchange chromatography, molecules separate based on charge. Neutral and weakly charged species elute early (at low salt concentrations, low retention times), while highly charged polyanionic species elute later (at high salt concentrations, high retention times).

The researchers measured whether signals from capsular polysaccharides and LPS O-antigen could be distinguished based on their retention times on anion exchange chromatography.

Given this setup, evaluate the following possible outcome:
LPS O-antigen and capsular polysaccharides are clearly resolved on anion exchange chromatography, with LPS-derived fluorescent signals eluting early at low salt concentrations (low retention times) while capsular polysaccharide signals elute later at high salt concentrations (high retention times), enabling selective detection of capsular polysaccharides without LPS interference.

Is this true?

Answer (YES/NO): YES